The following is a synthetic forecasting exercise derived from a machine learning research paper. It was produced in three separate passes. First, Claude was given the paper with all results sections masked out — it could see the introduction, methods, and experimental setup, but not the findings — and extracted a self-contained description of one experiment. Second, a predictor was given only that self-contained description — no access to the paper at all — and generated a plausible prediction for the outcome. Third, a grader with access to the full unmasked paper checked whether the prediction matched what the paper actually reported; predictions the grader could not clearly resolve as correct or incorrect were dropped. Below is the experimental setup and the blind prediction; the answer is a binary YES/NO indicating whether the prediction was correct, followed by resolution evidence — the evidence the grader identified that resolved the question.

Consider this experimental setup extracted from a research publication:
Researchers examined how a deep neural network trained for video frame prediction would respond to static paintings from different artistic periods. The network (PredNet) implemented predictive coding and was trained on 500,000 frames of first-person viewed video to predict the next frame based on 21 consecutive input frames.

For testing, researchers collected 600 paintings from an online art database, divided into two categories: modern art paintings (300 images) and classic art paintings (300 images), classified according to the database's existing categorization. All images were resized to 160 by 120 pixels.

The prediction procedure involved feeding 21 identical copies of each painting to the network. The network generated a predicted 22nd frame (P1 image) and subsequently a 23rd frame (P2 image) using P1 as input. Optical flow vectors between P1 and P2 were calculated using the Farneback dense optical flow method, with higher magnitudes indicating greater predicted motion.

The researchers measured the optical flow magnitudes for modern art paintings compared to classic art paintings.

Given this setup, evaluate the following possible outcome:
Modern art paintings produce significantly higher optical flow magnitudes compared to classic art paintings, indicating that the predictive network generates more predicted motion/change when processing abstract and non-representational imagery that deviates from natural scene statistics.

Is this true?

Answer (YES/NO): YES